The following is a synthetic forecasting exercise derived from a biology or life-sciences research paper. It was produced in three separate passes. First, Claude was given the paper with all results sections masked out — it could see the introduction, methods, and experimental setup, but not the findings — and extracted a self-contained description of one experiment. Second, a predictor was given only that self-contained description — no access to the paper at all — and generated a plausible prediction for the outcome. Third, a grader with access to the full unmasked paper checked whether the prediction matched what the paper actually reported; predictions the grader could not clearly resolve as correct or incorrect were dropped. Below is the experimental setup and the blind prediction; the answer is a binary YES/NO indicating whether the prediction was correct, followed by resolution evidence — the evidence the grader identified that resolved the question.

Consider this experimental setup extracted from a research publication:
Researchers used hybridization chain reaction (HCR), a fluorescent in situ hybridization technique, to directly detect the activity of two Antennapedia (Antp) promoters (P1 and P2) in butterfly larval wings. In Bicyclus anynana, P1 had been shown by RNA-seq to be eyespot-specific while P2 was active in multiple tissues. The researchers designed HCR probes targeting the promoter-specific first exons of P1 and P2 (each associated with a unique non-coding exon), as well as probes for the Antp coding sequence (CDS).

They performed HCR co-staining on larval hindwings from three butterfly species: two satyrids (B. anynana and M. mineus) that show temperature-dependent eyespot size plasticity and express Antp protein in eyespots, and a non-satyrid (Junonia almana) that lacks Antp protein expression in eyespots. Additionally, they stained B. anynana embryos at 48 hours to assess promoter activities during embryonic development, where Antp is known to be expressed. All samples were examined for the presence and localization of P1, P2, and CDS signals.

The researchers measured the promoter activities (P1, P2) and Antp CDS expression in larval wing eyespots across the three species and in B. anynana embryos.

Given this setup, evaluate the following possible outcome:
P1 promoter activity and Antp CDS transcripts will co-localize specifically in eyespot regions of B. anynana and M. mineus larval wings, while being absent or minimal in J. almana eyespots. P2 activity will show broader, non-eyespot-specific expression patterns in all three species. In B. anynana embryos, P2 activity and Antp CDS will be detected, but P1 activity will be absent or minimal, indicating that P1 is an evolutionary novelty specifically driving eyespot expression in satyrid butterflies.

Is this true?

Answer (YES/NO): NO